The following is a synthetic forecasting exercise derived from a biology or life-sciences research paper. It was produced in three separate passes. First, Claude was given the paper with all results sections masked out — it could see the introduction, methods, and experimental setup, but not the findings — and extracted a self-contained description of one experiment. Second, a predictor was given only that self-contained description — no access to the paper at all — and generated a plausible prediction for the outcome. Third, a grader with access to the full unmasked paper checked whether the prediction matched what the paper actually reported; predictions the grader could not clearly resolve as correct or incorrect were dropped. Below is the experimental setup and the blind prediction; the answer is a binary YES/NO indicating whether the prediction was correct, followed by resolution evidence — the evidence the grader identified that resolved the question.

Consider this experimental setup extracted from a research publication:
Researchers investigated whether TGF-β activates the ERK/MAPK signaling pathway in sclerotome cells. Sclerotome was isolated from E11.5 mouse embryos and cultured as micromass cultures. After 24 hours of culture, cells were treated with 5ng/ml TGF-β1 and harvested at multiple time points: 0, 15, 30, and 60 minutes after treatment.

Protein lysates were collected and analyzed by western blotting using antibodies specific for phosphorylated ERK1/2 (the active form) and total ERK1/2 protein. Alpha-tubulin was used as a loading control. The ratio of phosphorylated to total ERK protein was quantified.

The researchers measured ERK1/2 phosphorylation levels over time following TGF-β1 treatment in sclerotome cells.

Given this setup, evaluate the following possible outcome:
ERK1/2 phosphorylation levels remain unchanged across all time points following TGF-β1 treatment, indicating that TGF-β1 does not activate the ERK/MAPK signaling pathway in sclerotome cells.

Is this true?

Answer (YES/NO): NO